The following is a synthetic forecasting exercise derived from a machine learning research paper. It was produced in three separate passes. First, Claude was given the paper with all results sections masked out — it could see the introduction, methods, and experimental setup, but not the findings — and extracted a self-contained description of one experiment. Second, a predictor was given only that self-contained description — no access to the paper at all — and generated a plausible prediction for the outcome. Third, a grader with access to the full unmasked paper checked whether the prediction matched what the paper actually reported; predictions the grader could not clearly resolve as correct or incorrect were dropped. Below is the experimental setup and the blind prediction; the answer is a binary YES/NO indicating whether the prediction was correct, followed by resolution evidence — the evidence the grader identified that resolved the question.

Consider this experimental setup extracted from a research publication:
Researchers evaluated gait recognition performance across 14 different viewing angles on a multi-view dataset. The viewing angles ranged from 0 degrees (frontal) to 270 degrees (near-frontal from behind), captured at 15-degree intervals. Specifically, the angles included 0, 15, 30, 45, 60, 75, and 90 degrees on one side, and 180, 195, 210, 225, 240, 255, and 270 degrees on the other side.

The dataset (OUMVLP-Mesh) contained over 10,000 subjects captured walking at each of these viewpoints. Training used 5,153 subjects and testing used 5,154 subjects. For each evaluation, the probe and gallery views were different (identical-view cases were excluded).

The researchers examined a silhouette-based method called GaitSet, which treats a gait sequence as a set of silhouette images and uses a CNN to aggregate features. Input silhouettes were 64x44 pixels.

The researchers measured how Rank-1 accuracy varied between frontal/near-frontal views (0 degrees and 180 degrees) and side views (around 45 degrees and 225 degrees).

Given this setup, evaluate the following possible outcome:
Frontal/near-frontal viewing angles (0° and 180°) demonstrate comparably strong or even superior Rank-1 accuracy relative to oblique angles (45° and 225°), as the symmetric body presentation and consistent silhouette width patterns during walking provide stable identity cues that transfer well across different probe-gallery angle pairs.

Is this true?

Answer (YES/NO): NO